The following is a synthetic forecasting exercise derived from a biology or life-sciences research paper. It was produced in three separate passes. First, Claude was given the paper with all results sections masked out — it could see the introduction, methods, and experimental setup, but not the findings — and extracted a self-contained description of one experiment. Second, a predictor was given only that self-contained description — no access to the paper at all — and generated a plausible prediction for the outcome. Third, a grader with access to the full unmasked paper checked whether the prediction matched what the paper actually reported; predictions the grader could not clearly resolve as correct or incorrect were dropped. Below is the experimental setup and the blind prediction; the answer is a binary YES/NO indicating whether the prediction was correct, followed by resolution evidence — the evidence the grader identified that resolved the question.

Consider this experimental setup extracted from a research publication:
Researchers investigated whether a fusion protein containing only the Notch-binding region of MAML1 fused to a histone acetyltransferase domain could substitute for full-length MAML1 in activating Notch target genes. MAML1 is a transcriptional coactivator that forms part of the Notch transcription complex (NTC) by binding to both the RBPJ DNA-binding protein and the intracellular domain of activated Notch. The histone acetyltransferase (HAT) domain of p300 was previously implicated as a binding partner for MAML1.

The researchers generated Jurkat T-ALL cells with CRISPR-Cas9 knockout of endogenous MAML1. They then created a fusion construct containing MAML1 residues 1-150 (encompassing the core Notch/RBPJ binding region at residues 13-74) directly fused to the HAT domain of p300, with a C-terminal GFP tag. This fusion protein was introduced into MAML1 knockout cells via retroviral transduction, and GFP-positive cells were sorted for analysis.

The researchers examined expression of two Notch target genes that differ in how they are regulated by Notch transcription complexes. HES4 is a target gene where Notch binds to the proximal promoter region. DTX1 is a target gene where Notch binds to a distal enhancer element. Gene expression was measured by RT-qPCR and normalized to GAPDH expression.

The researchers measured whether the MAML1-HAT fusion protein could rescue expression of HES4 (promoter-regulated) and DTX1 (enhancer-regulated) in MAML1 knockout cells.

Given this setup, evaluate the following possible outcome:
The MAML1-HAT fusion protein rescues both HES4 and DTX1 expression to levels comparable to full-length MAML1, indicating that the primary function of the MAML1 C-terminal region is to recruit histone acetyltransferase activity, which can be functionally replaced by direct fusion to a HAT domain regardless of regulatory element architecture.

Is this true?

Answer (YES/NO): NO